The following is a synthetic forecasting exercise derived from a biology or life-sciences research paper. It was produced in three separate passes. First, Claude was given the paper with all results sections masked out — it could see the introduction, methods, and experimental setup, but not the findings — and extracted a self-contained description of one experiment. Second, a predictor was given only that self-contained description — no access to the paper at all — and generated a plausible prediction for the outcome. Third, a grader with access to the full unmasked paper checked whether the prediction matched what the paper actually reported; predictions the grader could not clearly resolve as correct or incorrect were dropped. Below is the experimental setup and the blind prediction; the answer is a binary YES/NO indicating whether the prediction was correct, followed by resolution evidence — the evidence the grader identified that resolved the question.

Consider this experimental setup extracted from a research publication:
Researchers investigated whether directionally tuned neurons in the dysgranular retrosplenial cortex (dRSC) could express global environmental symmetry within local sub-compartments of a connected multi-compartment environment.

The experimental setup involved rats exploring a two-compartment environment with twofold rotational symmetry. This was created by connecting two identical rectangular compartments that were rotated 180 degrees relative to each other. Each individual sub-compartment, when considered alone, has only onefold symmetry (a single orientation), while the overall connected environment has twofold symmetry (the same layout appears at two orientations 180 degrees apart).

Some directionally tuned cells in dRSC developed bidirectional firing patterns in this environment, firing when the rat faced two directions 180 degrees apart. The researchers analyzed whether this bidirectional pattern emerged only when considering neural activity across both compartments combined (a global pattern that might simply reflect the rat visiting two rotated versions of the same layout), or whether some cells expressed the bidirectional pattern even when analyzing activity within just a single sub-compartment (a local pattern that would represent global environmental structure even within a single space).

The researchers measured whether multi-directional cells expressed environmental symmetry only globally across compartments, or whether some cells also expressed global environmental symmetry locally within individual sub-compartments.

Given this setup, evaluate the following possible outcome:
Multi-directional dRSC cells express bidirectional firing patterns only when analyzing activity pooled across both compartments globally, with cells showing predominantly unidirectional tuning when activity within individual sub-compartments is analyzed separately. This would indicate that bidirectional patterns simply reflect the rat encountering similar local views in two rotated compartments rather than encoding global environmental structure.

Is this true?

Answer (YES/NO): NO